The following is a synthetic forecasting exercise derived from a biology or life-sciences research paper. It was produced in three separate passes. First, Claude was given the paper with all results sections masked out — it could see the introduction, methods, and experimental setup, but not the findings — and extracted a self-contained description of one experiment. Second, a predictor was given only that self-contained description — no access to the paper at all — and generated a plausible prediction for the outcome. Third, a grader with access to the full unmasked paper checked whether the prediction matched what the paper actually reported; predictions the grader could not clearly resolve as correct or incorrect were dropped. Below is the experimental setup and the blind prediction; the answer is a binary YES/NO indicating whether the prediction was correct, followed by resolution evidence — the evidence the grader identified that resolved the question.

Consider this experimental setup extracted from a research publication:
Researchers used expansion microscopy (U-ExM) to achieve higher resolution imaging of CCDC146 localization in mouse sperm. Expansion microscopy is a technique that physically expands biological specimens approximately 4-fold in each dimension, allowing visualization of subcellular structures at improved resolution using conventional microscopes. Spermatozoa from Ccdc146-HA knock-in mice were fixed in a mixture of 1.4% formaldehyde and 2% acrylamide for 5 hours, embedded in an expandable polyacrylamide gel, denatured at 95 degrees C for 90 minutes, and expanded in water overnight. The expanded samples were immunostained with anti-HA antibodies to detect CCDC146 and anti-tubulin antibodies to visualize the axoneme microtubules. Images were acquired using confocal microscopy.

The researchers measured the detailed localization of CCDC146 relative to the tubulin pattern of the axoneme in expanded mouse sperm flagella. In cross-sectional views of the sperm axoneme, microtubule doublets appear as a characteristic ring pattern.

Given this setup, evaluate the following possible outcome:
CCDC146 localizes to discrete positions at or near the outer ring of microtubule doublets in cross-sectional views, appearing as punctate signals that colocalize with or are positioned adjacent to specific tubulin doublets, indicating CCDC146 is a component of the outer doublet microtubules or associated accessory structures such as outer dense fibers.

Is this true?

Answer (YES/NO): YES